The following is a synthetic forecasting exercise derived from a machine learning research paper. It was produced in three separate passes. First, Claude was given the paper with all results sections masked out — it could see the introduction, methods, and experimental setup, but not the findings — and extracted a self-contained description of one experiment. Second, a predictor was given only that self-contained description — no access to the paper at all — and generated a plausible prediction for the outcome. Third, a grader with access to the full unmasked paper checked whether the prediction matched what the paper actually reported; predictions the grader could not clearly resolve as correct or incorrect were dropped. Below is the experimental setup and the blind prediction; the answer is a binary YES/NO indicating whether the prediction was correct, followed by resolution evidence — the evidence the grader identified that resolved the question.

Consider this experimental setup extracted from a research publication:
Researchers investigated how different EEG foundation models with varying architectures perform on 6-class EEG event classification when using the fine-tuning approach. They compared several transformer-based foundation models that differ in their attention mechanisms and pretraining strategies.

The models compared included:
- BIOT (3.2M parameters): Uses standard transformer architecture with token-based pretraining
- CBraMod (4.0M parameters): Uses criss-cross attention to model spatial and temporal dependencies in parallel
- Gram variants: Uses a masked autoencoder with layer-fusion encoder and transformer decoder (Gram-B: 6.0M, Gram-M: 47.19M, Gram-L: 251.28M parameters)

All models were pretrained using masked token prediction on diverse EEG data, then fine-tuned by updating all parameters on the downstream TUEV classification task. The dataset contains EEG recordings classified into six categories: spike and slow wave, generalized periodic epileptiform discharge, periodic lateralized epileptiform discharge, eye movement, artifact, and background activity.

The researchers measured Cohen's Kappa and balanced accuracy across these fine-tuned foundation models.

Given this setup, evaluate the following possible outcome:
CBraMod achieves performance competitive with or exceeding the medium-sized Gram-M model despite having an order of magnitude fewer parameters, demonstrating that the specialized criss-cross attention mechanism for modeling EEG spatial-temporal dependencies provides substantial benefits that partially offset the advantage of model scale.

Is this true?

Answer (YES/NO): NO